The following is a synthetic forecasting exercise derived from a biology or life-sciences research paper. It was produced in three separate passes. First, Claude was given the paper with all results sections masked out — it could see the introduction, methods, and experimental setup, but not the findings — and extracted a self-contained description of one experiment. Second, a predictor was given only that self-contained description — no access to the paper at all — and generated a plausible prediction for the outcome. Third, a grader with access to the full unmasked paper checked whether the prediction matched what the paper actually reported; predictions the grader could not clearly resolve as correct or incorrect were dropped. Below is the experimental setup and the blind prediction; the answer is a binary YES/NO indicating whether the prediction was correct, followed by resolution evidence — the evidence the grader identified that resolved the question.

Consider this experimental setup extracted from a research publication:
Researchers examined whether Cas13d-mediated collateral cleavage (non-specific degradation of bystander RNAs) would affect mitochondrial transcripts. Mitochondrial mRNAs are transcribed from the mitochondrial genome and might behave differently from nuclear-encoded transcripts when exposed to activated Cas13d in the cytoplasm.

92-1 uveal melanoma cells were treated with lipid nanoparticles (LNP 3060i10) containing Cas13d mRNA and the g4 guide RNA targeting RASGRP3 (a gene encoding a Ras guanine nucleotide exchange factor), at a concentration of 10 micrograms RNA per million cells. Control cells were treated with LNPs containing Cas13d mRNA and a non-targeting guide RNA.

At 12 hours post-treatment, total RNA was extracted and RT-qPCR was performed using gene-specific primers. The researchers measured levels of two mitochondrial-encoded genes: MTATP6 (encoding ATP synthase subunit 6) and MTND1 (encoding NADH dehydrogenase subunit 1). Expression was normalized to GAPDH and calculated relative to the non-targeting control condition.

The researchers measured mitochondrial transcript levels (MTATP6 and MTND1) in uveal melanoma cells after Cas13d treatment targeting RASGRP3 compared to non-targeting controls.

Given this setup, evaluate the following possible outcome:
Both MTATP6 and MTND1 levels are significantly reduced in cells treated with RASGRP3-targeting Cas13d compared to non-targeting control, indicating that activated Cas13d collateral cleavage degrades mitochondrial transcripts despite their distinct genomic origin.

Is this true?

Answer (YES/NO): NO